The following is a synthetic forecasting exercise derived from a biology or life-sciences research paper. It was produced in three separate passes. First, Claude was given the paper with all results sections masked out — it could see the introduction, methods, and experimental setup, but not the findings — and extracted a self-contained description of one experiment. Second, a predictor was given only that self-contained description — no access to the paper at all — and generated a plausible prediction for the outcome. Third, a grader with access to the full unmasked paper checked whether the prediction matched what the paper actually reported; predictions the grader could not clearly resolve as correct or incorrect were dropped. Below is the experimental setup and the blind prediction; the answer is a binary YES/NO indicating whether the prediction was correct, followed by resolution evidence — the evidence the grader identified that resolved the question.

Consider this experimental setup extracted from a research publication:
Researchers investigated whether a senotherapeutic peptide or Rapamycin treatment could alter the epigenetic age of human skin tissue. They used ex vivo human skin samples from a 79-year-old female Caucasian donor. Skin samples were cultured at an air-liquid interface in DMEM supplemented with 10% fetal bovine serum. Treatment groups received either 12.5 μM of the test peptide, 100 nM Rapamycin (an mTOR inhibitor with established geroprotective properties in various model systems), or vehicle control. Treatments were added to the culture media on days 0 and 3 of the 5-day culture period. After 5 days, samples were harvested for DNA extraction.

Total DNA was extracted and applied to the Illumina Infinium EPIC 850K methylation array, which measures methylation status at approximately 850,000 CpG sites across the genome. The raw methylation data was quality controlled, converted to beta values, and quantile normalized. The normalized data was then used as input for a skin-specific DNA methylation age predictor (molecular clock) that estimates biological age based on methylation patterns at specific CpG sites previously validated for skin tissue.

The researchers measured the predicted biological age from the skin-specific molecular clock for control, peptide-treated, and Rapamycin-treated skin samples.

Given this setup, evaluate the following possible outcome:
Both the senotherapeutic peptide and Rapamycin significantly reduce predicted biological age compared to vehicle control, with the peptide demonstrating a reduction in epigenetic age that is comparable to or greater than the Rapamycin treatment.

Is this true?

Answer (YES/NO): NO